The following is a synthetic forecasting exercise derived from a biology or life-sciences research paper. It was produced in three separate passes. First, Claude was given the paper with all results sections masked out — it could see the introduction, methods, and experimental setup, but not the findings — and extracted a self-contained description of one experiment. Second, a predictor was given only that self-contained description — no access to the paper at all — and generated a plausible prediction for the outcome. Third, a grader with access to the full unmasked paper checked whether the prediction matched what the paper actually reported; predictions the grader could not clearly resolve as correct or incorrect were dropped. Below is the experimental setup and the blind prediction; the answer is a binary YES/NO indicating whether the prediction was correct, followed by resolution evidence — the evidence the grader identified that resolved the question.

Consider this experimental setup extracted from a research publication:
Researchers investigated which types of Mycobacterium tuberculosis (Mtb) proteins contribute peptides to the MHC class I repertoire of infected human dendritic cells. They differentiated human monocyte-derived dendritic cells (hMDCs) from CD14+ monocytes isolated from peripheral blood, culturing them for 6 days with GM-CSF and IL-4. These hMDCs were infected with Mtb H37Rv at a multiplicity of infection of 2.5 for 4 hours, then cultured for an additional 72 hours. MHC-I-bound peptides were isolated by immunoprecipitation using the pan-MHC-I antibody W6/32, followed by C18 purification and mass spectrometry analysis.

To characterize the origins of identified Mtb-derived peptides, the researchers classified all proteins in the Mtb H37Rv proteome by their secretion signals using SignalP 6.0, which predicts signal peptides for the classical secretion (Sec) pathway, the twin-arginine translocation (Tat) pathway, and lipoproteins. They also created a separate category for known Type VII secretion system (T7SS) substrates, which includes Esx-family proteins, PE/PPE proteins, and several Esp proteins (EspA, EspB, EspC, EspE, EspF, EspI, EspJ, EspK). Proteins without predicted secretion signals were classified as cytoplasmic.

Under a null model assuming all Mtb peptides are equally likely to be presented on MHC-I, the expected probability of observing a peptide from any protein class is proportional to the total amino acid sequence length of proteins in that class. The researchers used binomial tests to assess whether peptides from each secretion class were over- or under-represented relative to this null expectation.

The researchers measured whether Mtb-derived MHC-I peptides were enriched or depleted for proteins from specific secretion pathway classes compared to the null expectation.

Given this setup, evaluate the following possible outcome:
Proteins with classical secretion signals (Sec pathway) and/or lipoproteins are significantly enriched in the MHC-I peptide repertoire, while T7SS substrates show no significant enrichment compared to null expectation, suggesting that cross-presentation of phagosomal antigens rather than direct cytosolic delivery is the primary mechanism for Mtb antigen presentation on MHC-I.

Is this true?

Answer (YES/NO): NO